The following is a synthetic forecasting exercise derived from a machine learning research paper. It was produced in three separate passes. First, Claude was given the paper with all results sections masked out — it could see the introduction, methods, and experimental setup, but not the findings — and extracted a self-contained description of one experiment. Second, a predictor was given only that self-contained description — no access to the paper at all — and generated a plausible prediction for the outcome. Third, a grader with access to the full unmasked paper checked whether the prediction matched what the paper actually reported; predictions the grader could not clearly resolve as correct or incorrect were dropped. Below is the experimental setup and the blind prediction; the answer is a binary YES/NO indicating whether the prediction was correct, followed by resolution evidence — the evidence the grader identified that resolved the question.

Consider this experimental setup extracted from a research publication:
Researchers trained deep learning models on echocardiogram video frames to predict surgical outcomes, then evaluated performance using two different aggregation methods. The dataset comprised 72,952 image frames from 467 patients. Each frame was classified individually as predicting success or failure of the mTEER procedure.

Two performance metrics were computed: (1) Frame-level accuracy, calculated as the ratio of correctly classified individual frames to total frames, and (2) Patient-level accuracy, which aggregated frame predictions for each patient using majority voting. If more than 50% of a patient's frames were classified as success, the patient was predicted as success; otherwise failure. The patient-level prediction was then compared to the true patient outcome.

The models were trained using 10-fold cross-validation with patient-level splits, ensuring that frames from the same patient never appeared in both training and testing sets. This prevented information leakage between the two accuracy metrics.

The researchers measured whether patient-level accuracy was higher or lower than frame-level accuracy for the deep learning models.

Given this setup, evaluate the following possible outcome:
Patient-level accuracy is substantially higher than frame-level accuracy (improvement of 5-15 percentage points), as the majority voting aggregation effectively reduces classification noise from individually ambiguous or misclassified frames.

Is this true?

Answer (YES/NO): NO